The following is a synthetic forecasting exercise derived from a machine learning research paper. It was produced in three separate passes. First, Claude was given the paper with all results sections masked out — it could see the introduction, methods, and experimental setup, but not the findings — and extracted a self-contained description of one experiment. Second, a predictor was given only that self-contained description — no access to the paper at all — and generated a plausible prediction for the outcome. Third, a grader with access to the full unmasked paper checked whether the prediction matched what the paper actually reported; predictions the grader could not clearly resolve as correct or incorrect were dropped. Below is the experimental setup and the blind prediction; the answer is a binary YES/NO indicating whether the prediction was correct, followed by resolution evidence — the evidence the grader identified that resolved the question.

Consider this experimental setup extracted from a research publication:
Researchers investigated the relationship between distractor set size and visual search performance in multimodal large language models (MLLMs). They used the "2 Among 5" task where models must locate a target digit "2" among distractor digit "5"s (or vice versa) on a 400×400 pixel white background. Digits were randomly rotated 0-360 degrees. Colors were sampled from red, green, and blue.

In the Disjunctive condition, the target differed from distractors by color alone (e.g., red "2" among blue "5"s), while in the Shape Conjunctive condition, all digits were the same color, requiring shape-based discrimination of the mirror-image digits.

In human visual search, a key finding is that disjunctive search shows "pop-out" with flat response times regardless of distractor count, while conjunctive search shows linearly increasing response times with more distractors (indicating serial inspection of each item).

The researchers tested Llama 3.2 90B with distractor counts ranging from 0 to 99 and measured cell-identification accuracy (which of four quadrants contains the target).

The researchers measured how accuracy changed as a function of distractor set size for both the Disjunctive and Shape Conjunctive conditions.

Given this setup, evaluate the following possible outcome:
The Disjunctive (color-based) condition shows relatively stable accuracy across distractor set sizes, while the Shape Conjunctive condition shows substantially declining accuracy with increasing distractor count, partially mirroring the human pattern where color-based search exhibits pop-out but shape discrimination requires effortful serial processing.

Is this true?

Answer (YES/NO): NO